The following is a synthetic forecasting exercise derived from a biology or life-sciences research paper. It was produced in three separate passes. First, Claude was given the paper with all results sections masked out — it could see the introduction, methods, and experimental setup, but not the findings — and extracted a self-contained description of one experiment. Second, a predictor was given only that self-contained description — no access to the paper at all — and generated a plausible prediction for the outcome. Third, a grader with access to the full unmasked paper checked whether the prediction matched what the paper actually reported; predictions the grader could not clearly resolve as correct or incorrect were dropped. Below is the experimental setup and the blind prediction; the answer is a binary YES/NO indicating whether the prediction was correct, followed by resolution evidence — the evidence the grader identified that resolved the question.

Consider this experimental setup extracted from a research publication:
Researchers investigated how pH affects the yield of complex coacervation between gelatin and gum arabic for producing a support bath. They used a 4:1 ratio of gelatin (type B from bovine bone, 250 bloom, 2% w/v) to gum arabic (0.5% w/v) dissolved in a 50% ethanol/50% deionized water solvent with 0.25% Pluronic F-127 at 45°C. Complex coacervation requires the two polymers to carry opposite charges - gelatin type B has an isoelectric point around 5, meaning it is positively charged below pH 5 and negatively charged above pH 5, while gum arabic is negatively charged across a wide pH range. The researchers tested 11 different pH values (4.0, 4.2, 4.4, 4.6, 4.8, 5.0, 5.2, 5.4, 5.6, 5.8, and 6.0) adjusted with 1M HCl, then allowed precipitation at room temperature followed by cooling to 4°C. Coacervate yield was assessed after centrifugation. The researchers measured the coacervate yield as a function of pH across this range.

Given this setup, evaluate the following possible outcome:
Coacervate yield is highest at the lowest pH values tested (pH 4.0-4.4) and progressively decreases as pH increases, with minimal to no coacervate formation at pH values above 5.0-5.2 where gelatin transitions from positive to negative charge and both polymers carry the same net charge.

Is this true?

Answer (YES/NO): NO